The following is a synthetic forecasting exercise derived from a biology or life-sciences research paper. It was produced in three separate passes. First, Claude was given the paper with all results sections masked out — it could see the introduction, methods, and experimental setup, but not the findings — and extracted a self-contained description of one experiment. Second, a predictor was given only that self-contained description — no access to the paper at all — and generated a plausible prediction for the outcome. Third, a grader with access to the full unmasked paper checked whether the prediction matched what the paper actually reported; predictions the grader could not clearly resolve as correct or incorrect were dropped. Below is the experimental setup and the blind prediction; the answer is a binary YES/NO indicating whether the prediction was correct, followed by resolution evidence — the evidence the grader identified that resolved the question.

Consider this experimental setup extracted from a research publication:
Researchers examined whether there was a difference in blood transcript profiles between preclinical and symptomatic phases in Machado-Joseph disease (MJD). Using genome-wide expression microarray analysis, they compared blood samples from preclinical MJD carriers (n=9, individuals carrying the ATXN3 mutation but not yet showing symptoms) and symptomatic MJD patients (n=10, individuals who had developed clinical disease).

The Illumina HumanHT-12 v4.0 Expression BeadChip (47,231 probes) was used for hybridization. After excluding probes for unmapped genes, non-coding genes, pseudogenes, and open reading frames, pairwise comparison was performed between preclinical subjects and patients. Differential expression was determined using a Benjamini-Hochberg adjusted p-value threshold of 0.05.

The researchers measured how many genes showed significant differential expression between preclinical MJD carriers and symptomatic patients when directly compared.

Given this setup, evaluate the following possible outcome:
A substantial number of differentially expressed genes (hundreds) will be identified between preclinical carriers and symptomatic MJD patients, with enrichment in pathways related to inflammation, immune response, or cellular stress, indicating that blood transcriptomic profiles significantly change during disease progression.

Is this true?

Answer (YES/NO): NO